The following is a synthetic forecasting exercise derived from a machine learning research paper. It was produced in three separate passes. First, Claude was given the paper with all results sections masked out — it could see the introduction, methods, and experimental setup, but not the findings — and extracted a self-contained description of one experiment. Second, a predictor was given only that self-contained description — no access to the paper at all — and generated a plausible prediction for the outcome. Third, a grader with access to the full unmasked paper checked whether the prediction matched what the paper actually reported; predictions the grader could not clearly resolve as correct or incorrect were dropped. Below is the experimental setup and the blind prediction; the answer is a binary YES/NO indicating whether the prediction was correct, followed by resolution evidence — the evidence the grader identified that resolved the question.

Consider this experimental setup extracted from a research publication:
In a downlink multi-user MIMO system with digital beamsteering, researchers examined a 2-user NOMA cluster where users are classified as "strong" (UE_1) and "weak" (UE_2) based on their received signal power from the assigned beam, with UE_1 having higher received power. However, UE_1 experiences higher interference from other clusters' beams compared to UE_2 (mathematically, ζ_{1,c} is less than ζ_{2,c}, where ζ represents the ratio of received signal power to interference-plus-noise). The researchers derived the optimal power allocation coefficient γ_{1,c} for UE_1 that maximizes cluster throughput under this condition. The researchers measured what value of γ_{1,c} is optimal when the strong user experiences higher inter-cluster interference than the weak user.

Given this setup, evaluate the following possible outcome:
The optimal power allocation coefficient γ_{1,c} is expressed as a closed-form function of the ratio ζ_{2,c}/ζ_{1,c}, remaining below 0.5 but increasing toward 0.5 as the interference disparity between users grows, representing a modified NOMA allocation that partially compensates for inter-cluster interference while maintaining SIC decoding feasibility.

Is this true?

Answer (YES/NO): NO